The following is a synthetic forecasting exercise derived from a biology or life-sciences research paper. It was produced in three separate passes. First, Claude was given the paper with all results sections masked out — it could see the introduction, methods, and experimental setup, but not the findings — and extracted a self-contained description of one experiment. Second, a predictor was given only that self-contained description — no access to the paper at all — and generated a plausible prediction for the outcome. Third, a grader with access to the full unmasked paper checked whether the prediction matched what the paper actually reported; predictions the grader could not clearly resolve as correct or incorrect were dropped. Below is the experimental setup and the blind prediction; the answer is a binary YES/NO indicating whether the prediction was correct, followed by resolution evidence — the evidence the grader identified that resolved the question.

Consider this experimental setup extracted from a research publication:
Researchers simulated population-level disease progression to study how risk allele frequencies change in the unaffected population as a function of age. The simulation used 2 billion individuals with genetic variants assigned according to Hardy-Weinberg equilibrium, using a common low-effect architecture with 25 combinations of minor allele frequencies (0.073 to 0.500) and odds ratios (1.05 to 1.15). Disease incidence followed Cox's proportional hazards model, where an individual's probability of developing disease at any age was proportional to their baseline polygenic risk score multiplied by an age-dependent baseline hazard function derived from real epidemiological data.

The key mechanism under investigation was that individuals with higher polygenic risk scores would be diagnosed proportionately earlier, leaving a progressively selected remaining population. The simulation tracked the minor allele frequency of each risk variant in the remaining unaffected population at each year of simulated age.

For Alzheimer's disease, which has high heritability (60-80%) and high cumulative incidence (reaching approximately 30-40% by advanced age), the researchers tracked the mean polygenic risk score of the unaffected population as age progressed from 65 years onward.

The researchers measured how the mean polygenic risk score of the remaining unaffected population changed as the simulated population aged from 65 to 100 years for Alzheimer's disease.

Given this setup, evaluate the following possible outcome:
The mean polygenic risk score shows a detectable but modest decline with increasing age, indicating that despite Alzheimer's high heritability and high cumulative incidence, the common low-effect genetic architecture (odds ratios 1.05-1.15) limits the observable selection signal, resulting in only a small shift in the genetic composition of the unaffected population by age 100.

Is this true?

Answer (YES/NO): NO